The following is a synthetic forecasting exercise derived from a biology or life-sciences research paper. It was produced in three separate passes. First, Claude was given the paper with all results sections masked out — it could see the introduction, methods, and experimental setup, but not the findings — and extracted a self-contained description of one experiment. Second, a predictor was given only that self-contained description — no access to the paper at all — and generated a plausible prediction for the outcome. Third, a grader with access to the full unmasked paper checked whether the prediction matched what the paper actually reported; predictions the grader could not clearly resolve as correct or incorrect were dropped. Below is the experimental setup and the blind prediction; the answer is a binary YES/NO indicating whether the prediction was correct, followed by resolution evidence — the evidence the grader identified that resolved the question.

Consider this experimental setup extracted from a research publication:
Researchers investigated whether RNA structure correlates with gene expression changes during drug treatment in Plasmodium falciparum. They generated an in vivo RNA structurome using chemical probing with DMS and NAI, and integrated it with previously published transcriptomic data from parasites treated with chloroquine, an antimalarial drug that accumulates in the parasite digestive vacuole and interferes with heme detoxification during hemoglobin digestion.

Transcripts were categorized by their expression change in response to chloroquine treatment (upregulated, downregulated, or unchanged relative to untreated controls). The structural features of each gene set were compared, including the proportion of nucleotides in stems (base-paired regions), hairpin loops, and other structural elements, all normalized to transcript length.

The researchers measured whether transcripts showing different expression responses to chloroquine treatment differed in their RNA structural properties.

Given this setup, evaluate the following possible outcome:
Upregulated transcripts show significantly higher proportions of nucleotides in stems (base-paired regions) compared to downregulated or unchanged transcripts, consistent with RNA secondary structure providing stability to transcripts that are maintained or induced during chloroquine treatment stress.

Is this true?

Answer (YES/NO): NO